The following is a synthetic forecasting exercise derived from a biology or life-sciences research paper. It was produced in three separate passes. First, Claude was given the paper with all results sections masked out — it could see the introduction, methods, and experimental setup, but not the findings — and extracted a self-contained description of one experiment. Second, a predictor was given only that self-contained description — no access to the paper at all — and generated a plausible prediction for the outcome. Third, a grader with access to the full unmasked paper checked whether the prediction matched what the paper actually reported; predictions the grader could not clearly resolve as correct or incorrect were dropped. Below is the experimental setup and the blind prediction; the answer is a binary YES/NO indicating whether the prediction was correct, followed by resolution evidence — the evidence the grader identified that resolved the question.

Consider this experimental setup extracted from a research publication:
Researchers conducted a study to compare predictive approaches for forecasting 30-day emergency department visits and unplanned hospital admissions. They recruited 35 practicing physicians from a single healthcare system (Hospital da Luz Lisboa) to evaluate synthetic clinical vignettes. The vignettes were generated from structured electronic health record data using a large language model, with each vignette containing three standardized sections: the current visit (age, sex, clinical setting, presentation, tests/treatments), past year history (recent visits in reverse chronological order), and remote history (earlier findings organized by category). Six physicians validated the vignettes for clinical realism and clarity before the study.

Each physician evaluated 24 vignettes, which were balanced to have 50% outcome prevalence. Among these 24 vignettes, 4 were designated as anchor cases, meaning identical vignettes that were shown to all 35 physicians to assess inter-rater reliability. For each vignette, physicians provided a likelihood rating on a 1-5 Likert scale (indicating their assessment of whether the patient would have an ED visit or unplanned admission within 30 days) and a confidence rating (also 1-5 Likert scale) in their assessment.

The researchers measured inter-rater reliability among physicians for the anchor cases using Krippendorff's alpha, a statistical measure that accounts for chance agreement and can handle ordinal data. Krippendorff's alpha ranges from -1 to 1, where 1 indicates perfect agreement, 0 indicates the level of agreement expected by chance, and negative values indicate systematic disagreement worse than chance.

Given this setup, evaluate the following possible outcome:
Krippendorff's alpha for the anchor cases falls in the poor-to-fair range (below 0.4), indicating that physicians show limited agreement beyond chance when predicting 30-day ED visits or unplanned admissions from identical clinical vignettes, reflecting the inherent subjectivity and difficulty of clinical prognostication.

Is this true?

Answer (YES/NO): NO